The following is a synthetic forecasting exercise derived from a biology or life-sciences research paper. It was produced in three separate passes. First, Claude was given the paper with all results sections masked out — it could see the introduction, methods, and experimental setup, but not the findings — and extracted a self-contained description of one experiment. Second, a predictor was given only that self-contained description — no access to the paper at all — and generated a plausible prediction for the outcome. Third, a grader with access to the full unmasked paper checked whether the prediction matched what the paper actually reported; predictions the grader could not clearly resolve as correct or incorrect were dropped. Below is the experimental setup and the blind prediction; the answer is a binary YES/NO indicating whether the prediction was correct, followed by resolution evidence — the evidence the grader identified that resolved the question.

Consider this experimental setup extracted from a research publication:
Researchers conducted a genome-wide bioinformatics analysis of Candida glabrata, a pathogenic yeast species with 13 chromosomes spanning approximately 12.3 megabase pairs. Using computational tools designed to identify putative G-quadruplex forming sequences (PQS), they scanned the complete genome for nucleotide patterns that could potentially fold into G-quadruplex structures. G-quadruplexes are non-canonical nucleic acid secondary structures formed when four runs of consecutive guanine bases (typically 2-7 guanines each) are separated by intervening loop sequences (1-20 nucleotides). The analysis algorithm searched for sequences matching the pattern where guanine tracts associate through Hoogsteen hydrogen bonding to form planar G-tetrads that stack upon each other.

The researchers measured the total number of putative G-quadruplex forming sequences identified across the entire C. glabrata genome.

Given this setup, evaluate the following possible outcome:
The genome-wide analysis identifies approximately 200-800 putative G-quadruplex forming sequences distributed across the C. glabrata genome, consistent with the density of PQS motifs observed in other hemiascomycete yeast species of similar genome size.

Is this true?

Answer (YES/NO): NO